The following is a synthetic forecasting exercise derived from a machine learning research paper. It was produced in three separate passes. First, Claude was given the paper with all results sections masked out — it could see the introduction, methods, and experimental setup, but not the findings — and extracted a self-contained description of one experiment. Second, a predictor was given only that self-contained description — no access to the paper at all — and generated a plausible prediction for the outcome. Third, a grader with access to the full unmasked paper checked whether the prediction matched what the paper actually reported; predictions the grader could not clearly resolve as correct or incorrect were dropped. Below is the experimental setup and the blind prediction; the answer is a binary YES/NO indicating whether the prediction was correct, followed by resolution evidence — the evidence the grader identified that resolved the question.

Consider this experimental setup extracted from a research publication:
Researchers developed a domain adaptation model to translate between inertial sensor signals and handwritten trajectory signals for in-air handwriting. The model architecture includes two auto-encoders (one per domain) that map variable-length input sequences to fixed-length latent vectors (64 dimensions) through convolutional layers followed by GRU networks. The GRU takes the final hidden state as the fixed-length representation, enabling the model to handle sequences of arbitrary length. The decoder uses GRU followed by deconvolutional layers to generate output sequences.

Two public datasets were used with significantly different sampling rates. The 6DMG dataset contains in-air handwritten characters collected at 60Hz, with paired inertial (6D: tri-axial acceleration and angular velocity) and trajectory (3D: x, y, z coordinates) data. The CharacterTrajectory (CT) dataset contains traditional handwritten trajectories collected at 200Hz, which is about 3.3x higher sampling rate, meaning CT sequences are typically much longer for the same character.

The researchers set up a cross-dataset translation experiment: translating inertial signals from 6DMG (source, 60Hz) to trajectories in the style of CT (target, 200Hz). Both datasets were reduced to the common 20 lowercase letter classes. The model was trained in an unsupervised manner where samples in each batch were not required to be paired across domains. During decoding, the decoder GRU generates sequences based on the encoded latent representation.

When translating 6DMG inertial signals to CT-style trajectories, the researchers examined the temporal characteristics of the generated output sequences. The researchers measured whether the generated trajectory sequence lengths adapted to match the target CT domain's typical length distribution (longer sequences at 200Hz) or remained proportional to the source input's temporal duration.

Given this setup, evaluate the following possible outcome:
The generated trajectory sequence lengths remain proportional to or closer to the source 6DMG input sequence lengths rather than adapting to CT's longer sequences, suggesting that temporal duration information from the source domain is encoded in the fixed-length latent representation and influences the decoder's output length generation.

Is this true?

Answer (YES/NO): YES